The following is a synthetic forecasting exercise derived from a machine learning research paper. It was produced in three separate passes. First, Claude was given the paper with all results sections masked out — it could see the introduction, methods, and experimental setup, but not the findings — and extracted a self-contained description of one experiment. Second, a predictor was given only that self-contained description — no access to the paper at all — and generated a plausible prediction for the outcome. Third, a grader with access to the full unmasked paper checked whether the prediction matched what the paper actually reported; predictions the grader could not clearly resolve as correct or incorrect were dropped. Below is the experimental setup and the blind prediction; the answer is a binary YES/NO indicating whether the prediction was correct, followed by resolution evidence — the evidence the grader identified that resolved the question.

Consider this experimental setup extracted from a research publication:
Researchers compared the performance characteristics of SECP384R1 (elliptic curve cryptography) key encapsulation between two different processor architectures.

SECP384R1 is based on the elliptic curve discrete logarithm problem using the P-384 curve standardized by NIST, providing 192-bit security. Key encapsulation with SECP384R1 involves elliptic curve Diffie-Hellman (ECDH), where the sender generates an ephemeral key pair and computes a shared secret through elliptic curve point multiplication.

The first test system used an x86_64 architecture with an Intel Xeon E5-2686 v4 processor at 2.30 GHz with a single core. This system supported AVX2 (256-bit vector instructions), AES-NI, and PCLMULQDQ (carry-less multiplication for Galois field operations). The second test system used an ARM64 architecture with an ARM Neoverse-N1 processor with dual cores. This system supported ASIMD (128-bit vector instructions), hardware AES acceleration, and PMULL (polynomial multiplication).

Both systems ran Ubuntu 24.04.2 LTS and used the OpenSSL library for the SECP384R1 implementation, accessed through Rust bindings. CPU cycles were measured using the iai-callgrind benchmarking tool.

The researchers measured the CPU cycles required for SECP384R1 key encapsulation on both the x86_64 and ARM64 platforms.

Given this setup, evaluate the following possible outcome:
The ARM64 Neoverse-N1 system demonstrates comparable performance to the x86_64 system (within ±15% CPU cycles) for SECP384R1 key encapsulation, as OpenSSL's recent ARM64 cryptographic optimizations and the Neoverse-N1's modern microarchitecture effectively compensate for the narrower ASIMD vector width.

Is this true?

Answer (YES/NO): YES